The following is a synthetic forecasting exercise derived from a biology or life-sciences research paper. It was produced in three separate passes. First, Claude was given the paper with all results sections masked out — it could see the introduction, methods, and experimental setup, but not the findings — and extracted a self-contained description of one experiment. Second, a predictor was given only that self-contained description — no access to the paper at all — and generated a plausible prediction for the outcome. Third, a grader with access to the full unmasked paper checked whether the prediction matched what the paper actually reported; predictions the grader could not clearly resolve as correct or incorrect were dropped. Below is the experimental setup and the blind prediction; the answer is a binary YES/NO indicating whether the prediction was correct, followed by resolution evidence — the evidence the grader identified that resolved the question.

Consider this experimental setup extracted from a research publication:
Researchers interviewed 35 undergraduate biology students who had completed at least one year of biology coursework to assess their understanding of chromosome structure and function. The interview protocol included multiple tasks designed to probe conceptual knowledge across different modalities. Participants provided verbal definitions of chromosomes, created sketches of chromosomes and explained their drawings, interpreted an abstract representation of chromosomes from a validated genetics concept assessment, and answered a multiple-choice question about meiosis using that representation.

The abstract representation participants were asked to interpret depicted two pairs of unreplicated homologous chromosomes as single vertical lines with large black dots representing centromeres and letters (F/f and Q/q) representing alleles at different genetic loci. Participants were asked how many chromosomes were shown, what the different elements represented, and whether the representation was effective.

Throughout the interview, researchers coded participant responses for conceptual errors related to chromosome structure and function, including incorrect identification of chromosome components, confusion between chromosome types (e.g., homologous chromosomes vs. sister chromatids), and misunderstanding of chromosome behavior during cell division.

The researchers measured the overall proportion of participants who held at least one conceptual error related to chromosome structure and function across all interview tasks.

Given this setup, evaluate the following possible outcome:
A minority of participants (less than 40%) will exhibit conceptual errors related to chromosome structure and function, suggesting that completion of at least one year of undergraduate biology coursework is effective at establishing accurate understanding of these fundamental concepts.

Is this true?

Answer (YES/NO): NO